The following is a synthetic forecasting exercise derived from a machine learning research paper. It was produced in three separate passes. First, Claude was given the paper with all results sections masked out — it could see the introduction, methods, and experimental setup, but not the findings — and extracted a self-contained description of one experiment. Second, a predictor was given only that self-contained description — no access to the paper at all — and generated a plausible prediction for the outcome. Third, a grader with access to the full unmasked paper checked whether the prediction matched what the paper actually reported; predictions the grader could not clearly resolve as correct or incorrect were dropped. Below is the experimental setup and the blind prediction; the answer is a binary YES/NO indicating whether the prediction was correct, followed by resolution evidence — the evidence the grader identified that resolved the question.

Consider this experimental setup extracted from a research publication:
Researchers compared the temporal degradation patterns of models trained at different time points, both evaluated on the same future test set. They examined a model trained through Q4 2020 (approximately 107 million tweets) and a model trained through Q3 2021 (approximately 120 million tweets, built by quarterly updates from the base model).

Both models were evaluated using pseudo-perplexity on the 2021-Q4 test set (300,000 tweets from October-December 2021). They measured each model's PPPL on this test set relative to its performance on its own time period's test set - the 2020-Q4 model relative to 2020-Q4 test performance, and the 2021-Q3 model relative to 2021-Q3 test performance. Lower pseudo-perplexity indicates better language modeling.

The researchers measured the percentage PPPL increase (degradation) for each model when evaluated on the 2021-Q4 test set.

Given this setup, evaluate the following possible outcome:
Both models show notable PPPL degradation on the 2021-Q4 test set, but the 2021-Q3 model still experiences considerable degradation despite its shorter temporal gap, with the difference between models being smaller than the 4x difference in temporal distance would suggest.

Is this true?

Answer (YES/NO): NO